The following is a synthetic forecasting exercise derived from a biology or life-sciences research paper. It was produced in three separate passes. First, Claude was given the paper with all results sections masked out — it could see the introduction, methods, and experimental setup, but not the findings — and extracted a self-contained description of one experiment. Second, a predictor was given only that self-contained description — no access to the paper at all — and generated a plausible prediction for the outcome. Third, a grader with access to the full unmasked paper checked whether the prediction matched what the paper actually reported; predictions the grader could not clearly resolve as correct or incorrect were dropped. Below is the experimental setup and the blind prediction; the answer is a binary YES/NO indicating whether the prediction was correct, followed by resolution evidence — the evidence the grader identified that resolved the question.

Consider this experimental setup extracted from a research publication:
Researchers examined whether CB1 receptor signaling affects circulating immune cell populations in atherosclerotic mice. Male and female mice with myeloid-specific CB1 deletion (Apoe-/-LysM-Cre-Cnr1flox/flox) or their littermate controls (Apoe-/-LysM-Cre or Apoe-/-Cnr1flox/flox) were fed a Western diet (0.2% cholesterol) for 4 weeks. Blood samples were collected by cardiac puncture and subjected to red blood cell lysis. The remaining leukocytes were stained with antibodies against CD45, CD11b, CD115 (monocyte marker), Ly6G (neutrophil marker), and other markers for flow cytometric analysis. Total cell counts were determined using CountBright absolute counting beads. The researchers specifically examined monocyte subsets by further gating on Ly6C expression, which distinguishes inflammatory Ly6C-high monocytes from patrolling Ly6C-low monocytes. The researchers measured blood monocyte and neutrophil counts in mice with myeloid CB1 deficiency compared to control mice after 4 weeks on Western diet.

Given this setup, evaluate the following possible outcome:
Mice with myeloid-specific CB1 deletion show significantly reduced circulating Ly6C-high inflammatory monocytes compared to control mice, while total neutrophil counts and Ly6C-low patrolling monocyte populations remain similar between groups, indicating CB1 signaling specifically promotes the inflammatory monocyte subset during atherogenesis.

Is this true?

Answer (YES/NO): NO